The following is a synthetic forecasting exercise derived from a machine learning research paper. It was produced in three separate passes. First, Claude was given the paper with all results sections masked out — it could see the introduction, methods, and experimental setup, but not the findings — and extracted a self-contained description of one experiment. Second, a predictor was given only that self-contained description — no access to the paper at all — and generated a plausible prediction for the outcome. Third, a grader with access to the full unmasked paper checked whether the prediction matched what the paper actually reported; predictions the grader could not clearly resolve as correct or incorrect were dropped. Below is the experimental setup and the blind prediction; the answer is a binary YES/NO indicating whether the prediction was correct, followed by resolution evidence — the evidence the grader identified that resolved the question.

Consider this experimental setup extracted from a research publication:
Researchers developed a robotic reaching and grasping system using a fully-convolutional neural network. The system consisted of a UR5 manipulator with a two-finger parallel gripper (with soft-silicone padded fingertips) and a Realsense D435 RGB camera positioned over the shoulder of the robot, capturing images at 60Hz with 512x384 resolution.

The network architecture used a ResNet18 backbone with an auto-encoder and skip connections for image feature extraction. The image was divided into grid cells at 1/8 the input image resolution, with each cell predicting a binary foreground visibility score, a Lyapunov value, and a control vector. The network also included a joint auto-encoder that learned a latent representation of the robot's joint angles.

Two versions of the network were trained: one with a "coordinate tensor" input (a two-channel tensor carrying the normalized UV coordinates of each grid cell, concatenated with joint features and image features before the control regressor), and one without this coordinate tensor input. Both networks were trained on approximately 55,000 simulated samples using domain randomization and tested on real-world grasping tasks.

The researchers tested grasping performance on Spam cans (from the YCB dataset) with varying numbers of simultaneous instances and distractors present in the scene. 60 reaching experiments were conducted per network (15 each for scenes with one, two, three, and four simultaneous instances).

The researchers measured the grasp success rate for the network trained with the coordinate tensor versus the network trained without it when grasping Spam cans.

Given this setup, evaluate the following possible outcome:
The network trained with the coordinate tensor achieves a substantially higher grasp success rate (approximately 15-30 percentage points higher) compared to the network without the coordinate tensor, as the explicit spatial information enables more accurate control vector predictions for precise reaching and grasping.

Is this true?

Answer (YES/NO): YES